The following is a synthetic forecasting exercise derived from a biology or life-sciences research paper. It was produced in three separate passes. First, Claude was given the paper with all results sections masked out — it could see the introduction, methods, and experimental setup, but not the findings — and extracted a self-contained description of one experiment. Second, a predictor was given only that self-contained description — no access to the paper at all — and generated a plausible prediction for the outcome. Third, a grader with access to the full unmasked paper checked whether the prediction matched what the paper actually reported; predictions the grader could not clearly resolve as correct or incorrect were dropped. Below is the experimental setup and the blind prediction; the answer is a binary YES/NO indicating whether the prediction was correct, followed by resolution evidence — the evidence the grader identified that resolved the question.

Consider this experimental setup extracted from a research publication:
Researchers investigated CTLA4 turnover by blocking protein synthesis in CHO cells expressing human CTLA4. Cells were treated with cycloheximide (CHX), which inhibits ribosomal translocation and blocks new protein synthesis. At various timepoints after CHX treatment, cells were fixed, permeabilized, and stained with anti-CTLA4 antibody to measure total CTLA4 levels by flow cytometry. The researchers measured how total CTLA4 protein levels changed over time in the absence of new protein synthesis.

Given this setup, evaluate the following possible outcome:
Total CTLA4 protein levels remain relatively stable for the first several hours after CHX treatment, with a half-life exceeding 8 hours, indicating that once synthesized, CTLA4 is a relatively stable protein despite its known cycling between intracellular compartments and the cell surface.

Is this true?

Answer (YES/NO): NO